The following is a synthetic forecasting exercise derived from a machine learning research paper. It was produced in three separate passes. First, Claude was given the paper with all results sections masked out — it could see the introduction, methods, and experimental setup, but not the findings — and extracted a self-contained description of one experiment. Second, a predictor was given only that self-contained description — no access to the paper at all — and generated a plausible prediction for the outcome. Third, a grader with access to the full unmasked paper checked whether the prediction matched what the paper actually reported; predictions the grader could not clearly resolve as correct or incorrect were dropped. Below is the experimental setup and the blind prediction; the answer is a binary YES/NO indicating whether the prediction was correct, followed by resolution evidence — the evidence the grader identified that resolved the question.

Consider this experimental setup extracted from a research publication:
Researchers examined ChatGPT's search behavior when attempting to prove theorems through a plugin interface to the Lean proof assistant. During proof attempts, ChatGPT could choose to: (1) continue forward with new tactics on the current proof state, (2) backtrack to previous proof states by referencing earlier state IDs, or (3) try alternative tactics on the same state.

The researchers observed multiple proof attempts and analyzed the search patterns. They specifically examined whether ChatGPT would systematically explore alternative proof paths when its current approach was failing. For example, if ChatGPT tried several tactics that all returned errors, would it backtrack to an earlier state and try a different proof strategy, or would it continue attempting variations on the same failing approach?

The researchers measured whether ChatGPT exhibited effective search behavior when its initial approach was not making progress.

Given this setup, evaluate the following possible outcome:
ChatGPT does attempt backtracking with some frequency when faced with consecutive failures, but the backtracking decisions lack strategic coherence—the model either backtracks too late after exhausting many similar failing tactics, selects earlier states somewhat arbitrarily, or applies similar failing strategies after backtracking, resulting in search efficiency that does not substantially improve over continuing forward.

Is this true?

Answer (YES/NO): NO